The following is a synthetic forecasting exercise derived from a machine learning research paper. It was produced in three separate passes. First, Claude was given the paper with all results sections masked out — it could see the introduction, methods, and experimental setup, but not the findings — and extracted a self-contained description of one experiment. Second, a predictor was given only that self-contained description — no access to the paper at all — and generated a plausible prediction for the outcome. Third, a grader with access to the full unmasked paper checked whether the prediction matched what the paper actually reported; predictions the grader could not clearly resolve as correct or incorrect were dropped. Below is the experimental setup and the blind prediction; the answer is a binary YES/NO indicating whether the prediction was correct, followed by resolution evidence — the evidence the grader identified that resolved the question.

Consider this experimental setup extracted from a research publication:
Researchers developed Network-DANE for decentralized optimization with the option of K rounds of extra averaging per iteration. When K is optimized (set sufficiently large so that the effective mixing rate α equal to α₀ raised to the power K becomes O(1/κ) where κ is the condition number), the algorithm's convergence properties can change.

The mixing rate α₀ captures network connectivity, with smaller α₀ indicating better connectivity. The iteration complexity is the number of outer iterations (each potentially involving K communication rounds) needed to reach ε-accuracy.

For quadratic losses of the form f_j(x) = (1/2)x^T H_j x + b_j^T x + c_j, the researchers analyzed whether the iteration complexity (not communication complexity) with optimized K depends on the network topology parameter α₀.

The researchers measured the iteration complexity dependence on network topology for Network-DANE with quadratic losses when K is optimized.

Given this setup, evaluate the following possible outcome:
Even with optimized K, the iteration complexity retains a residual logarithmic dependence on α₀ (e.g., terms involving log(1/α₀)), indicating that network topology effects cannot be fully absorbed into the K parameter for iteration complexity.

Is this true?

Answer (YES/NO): NO